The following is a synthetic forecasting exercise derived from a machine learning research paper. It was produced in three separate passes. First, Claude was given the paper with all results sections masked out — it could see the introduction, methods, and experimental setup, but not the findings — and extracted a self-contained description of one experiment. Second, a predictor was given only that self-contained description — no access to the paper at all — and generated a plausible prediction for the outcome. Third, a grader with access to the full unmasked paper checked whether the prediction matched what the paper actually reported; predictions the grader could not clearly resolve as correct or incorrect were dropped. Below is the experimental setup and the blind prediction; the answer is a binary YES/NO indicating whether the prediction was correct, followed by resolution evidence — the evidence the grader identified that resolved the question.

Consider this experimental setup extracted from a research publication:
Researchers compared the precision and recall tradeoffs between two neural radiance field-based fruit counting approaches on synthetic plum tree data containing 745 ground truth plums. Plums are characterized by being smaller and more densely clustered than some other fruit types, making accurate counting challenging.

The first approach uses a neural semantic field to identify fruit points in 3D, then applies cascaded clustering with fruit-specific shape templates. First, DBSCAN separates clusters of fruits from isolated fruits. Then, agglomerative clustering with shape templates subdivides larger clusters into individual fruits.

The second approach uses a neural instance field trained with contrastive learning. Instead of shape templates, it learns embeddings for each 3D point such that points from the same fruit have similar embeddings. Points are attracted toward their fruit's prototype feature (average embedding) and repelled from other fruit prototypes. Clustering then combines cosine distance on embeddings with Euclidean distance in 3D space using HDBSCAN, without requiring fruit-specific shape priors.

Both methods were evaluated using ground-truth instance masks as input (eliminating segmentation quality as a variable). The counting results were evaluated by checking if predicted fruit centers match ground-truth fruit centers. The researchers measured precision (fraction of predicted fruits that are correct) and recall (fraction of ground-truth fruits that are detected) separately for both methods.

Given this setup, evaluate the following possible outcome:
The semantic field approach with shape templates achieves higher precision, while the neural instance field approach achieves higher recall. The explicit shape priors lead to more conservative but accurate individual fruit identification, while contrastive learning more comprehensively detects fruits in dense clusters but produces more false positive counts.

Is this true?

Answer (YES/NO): NO